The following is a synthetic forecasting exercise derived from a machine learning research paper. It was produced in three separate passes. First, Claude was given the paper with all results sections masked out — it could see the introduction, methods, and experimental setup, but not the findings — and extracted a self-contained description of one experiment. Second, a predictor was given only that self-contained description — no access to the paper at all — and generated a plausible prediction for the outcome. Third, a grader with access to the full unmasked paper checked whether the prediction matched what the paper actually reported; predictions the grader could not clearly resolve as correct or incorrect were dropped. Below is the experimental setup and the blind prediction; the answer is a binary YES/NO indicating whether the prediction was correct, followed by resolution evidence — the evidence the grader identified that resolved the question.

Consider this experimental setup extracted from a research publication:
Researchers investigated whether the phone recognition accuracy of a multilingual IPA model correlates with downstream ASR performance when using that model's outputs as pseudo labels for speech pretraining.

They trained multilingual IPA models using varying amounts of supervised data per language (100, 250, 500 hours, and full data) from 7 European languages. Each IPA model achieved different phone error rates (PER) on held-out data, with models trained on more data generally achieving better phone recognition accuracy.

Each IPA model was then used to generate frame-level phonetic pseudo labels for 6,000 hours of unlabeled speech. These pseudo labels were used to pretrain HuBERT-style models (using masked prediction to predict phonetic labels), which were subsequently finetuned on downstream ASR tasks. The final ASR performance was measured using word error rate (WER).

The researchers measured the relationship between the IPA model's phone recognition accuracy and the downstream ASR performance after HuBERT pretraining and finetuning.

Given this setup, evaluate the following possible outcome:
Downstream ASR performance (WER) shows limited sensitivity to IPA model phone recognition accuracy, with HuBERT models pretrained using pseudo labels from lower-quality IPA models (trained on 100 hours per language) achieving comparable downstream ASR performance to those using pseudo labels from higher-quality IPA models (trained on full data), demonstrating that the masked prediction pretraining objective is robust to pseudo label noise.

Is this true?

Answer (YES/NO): YES